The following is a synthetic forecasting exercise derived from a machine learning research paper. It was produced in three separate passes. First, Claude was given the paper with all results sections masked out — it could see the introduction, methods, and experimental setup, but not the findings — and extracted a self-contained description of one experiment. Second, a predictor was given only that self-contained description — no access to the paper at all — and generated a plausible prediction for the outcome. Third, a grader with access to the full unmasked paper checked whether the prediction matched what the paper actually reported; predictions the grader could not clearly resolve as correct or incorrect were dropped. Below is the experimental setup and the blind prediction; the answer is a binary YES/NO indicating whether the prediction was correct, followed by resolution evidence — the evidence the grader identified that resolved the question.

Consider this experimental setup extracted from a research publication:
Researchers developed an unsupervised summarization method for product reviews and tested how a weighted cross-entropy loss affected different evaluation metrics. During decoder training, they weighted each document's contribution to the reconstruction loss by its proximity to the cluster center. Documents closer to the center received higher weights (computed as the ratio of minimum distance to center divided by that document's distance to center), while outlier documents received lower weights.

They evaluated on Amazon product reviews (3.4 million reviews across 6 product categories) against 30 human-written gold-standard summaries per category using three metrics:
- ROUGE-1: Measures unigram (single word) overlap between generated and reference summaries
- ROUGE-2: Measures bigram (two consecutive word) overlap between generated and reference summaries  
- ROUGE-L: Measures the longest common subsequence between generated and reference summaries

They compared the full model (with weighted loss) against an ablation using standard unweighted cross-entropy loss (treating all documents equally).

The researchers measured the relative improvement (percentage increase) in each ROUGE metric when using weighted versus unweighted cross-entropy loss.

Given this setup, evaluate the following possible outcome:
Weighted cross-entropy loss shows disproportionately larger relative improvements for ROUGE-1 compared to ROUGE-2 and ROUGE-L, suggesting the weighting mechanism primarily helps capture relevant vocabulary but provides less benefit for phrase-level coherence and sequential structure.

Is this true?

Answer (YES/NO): NO